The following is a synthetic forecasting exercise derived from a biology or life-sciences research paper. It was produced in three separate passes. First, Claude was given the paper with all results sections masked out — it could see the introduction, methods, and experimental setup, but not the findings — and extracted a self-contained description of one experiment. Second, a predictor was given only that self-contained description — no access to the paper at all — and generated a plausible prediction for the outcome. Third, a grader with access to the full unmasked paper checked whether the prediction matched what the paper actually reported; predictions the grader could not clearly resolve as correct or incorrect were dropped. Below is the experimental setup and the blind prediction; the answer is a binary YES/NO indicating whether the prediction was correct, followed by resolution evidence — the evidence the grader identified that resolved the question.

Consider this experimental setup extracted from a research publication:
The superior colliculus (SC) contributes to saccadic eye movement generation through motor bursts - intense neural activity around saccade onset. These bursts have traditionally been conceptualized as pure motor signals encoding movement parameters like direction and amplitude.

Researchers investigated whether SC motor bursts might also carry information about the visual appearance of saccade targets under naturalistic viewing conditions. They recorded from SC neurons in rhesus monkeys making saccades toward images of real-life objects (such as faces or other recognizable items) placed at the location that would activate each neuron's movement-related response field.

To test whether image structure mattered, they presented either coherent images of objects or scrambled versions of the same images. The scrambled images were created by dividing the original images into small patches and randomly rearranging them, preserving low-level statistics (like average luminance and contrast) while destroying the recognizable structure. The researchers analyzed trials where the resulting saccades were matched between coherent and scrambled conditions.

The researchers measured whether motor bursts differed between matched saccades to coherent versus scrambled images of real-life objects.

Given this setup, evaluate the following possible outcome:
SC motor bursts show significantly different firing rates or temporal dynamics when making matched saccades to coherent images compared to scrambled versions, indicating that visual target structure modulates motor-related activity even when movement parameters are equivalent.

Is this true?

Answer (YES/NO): YES